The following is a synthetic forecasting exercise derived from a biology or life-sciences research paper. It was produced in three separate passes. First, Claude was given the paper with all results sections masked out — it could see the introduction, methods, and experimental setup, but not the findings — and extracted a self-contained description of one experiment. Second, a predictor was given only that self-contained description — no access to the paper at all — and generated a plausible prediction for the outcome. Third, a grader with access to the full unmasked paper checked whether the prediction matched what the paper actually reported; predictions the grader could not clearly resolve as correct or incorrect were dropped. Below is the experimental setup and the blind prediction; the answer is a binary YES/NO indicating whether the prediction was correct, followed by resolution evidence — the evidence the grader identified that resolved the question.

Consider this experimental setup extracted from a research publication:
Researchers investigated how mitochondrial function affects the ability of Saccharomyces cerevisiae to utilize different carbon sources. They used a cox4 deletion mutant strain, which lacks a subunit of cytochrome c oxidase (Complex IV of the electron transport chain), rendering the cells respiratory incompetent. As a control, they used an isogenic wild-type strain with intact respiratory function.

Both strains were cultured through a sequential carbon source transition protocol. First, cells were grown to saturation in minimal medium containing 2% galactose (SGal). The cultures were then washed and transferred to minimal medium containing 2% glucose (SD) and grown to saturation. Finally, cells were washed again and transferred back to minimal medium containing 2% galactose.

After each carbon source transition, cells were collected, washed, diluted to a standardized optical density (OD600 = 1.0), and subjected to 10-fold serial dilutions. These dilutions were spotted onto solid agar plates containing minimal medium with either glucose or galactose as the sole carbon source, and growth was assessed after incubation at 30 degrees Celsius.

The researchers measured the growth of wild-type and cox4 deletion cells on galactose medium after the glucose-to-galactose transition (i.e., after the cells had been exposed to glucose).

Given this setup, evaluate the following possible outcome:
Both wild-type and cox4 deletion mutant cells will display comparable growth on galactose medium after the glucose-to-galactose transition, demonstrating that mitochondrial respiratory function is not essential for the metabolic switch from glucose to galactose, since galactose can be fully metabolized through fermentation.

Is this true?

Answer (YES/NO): NO